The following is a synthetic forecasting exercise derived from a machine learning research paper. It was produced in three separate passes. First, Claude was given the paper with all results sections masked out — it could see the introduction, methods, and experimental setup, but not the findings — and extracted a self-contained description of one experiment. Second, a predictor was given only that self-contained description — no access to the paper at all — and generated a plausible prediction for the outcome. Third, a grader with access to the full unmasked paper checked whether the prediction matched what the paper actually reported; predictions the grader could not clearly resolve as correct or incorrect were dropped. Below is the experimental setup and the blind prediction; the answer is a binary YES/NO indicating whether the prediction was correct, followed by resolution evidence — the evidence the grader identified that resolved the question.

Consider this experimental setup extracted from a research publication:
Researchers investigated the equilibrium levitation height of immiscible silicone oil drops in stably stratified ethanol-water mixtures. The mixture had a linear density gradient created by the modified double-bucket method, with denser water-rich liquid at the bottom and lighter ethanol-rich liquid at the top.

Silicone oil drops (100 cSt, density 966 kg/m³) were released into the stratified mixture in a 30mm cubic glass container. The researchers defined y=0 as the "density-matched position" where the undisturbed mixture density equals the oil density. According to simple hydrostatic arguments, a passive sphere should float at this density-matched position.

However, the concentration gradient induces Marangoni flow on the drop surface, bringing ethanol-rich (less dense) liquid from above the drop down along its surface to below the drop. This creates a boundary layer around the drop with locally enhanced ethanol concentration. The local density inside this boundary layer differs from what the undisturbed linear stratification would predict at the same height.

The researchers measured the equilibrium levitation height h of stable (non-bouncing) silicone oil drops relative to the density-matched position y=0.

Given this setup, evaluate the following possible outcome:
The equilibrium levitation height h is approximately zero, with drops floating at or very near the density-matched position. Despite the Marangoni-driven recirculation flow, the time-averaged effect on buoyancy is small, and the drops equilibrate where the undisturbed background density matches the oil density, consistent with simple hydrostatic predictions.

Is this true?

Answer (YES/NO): NO